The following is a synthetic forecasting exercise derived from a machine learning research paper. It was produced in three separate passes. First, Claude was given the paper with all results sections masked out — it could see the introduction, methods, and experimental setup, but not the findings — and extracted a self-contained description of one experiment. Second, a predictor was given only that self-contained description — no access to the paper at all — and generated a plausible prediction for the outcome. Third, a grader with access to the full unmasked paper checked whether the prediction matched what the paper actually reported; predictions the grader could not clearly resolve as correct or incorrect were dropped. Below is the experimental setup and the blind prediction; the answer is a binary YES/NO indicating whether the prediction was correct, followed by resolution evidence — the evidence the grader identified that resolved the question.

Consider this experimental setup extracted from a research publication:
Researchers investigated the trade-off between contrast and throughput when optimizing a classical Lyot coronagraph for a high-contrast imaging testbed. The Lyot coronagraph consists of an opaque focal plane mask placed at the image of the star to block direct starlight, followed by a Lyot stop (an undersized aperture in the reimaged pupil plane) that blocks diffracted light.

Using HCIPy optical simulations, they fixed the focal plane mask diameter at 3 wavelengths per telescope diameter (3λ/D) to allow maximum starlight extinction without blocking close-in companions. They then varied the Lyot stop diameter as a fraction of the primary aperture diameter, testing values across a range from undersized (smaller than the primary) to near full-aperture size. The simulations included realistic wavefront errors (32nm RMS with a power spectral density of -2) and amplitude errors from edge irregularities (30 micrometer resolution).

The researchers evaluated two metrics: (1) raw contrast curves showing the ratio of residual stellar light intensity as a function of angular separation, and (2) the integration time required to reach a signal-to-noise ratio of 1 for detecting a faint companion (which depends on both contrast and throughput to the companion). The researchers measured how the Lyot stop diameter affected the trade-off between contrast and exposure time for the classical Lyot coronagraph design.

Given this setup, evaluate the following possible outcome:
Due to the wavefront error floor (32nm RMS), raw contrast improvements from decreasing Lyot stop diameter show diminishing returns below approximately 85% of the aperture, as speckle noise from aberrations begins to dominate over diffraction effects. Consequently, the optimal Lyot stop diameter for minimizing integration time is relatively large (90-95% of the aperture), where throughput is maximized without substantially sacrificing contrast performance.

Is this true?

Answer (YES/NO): NO